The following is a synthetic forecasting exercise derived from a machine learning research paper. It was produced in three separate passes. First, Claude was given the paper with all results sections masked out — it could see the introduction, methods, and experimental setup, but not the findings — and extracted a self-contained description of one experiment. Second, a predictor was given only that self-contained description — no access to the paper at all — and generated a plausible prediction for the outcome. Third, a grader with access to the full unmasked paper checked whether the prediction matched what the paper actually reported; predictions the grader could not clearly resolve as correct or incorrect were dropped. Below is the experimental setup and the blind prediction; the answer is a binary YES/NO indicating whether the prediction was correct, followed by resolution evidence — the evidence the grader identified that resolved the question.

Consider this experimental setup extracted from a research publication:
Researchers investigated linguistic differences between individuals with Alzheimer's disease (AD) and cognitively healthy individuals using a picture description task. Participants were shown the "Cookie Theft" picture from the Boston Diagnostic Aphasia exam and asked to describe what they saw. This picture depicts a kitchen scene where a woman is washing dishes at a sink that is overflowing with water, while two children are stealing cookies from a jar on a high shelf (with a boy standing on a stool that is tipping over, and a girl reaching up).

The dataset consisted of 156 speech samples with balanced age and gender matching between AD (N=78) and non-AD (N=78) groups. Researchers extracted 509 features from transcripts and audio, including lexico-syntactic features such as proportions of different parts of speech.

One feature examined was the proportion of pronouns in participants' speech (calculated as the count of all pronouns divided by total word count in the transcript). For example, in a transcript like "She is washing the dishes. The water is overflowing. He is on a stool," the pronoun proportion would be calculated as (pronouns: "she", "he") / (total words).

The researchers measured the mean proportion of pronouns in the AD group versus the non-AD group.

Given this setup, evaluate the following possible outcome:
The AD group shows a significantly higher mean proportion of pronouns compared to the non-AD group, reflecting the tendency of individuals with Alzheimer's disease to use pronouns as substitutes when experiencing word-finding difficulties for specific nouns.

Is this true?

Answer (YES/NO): YES